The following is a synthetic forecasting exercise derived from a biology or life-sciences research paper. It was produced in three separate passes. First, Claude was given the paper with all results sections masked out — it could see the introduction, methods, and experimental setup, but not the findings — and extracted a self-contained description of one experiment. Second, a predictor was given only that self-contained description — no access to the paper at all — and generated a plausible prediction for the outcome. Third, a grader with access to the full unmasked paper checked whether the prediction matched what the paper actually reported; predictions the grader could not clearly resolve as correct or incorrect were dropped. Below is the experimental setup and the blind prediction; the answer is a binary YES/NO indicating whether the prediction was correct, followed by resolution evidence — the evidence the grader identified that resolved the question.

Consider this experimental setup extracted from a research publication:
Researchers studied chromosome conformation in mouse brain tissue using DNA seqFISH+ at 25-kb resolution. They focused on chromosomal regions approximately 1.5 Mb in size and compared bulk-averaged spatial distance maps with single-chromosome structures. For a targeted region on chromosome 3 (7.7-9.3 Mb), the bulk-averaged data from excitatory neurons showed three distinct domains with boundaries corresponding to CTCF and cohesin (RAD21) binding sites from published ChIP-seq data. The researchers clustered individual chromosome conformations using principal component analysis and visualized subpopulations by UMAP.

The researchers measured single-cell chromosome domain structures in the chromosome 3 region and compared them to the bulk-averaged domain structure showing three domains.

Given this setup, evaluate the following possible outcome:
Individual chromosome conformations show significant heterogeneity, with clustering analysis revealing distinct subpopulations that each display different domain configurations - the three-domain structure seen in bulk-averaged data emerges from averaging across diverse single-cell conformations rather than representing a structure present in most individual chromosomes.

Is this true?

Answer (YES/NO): YES